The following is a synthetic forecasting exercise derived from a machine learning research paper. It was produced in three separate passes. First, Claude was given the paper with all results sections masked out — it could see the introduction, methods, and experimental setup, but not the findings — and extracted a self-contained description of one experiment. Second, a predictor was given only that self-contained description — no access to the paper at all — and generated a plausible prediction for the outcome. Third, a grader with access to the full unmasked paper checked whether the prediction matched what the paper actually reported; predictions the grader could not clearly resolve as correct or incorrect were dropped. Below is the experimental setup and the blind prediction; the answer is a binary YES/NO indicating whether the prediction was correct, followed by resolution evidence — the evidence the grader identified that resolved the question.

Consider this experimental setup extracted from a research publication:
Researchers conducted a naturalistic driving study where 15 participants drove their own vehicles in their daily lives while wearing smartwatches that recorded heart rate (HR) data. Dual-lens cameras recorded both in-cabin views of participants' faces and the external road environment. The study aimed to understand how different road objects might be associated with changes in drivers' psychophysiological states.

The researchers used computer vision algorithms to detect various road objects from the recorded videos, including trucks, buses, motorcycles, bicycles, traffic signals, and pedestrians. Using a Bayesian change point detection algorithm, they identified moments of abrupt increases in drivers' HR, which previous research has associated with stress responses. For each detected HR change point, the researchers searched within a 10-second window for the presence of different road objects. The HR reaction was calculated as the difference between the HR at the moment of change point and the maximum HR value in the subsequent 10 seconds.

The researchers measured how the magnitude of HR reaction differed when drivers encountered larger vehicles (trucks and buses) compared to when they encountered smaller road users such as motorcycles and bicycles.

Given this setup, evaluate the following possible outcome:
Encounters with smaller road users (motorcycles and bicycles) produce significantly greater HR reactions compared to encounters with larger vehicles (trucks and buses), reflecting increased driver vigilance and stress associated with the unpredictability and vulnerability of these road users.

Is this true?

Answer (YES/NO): NO